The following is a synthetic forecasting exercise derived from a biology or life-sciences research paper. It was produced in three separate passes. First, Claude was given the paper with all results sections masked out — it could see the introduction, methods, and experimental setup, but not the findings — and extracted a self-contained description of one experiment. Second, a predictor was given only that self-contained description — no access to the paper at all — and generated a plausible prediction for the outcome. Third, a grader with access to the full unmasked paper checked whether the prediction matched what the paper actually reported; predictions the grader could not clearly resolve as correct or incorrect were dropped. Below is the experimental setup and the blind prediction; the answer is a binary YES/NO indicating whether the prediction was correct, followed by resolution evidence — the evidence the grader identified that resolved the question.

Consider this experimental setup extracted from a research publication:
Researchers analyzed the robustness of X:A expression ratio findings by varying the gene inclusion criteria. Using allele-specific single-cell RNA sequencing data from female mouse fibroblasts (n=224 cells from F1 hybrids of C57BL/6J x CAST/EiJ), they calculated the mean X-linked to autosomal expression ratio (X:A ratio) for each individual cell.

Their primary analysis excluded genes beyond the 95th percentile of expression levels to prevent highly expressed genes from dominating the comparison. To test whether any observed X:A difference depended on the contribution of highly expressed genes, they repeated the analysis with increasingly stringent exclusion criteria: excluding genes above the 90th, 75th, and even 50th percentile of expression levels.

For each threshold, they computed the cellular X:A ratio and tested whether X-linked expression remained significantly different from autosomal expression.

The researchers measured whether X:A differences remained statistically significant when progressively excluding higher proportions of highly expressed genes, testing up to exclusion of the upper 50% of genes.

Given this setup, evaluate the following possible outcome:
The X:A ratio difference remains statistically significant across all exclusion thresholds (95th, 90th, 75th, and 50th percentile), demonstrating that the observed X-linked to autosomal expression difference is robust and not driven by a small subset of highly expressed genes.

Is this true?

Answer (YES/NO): YES